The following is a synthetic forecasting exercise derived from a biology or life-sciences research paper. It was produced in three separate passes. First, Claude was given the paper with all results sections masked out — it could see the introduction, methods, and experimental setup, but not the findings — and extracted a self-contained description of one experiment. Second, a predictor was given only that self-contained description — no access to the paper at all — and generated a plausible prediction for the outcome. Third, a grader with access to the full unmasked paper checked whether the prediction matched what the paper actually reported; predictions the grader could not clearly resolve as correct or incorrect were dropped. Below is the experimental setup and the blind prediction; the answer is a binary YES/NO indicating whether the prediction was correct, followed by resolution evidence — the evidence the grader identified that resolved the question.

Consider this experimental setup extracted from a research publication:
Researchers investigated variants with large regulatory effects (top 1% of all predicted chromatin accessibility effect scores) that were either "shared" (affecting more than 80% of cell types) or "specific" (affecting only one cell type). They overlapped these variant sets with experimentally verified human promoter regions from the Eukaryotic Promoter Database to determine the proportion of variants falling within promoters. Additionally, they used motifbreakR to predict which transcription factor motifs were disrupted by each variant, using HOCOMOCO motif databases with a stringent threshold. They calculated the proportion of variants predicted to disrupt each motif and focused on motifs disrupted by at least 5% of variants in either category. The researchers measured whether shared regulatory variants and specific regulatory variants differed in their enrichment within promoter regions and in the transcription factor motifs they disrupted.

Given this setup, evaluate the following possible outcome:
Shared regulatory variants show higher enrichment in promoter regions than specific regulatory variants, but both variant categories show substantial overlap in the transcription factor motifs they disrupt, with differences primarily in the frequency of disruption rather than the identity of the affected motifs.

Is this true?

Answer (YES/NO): NO